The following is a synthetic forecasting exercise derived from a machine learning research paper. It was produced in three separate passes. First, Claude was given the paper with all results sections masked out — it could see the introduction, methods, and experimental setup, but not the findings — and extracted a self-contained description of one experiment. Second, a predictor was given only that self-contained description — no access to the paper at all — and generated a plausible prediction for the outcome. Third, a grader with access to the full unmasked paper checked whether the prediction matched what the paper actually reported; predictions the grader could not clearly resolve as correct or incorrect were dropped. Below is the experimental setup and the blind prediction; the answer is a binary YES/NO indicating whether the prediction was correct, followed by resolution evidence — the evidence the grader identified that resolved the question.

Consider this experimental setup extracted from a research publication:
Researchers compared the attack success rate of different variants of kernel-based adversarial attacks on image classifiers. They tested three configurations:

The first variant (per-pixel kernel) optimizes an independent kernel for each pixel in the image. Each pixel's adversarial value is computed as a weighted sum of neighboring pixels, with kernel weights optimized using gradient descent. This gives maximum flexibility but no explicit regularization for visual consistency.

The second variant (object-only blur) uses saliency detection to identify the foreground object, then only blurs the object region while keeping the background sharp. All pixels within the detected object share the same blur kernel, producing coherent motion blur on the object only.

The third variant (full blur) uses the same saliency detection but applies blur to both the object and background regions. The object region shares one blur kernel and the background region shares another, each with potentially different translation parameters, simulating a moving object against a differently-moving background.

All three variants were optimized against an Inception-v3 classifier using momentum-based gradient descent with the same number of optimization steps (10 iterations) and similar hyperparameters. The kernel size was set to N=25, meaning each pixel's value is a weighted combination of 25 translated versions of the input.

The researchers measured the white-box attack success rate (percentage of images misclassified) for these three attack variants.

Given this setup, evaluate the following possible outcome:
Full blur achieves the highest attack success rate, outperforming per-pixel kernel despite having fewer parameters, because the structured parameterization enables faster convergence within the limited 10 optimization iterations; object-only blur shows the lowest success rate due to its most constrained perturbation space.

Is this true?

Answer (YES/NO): NO